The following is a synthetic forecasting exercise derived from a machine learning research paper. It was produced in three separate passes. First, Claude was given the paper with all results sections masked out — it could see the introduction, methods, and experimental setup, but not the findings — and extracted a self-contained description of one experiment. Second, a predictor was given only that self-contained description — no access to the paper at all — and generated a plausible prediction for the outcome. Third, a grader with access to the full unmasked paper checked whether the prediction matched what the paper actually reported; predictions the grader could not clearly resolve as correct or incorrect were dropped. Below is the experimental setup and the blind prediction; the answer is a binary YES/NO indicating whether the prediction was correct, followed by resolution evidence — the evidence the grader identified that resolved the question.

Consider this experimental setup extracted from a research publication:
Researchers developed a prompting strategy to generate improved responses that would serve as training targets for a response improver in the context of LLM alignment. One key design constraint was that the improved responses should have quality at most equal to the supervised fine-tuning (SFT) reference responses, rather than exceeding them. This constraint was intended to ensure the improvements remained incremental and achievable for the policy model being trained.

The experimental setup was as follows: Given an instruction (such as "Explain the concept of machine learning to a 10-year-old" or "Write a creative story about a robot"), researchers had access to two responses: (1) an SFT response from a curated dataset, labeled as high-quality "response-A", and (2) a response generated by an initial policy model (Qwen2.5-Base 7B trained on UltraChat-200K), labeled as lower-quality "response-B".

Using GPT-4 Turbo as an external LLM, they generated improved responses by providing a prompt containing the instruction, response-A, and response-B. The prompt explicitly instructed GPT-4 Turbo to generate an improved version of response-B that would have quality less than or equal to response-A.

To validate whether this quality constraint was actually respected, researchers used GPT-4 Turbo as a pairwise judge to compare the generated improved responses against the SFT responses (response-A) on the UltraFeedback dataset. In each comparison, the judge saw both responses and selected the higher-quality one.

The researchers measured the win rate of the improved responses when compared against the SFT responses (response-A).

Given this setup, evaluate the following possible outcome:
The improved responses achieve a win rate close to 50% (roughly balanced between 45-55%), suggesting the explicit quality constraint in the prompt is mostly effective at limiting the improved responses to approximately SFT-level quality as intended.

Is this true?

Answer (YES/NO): YES